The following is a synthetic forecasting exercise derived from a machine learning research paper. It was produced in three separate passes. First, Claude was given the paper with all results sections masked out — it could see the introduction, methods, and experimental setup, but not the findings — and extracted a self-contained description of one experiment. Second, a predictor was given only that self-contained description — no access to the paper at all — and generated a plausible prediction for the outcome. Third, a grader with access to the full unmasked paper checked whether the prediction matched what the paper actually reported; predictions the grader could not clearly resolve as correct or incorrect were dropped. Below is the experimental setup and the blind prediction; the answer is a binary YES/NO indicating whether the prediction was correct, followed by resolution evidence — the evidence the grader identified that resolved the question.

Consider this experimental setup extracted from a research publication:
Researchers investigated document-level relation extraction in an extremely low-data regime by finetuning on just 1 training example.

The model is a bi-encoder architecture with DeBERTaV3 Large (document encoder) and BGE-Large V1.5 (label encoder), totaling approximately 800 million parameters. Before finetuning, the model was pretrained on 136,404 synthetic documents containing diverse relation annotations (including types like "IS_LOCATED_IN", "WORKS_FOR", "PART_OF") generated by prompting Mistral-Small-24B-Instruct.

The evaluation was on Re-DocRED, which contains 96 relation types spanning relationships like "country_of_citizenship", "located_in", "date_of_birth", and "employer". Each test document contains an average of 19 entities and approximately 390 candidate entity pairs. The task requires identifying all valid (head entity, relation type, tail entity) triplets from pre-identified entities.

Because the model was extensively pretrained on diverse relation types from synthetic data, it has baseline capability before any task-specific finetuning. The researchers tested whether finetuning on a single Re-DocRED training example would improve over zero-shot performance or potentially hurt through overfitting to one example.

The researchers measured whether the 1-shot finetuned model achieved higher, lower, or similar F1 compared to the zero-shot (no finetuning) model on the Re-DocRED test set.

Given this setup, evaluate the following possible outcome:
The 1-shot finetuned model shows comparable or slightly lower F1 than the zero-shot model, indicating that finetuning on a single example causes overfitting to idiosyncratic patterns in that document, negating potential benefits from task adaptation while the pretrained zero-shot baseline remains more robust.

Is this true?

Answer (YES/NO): NO